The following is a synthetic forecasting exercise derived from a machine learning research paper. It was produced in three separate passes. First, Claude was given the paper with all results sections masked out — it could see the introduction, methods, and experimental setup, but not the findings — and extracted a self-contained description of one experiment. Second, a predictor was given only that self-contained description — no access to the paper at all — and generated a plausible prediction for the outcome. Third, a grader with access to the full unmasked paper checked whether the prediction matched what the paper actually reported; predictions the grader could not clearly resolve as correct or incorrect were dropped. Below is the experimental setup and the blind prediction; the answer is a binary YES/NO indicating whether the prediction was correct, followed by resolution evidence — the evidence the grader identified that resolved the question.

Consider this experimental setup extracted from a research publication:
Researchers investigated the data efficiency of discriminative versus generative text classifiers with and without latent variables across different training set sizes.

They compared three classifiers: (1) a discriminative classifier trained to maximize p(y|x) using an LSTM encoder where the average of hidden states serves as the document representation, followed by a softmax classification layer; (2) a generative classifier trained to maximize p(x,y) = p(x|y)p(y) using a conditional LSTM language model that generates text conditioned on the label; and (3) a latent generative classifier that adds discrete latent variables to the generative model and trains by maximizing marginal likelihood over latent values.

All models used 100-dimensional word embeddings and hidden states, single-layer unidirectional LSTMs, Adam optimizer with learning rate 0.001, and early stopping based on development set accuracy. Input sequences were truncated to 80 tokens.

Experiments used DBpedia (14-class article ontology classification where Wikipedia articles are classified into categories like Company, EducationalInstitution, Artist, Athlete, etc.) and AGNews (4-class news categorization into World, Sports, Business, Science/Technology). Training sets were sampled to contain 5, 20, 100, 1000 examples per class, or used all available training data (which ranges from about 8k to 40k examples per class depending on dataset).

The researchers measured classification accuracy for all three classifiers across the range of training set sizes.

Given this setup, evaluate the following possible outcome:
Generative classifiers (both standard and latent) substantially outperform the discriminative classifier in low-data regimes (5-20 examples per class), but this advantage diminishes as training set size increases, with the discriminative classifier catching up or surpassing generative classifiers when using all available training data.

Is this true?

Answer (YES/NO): NO